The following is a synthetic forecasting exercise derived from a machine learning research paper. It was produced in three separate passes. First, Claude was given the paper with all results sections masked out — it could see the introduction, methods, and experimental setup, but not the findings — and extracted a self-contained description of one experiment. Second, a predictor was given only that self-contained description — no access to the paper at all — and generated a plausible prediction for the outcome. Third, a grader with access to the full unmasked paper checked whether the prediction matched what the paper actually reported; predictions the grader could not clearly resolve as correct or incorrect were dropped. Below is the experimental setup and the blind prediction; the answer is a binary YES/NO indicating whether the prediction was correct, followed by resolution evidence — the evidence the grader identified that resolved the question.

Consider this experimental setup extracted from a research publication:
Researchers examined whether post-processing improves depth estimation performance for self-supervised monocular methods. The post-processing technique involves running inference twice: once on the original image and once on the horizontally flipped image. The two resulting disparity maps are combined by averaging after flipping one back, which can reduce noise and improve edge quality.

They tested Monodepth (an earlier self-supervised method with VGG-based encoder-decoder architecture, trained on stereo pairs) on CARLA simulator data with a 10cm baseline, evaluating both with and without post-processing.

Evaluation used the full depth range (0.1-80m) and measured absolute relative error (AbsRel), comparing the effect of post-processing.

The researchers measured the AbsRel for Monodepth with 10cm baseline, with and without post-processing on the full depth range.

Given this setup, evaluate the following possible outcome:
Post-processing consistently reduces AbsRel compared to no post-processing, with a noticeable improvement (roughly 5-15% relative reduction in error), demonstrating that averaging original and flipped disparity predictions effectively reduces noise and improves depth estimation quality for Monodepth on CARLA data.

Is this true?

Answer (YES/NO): NO